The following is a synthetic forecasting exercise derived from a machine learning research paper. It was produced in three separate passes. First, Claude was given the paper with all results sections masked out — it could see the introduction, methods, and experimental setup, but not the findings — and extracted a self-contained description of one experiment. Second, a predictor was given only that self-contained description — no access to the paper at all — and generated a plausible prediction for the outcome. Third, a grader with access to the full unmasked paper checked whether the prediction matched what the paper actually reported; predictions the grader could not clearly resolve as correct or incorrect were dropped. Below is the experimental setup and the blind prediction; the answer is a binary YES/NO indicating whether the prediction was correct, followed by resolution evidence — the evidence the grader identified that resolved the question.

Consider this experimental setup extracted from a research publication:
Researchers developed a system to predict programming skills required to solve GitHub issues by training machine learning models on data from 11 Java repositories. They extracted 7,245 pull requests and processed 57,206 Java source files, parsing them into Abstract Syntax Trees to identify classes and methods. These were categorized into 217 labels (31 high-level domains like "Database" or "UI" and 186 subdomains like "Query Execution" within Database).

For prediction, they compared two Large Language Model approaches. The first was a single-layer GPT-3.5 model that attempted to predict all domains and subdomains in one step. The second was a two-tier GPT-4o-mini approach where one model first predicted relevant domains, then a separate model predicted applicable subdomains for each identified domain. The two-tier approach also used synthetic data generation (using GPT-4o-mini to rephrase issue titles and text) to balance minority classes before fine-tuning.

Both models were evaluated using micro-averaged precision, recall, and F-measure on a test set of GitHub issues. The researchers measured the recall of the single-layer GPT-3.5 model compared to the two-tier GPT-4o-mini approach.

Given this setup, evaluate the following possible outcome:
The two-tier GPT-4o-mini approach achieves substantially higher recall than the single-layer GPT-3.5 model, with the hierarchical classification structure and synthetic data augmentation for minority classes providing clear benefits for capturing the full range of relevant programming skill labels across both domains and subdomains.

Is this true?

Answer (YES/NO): YES